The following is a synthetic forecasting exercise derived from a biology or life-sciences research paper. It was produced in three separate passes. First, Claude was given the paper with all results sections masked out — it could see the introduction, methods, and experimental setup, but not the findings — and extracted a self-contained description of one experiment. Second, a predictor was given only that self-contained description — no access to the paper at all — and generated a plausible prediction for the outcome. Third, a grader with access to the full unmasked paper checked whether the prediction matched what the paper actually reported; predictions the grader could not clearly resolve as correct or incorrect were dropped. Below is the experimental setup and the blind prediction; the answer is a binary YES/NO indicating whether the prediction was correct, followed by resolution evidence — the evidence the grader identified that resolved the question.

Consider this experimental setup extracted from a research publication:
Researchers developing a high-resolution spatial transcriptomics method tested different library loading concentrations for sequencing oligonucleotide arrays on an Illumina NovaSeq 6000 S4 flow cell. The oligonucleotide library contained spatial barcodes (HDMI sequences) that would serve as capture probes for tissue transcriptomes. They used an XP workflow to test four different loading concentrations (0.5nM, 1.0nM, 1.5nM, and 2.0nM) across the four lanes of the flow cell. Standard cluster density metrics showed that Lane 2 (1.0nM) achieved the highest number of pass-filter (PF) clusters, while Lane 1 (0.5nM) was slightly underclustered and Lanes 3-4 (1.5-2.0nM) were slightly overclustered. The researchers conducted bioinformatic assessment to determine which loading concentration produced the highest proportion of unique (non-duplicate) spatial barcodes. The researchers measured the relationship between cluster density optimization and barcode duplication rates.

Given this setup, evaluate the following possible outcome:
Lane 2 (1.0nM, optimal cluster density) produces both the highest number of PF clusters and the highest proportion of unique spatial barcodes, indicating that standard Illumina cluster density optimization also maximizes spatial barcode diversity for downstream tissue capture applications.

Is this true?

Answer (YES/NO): NO